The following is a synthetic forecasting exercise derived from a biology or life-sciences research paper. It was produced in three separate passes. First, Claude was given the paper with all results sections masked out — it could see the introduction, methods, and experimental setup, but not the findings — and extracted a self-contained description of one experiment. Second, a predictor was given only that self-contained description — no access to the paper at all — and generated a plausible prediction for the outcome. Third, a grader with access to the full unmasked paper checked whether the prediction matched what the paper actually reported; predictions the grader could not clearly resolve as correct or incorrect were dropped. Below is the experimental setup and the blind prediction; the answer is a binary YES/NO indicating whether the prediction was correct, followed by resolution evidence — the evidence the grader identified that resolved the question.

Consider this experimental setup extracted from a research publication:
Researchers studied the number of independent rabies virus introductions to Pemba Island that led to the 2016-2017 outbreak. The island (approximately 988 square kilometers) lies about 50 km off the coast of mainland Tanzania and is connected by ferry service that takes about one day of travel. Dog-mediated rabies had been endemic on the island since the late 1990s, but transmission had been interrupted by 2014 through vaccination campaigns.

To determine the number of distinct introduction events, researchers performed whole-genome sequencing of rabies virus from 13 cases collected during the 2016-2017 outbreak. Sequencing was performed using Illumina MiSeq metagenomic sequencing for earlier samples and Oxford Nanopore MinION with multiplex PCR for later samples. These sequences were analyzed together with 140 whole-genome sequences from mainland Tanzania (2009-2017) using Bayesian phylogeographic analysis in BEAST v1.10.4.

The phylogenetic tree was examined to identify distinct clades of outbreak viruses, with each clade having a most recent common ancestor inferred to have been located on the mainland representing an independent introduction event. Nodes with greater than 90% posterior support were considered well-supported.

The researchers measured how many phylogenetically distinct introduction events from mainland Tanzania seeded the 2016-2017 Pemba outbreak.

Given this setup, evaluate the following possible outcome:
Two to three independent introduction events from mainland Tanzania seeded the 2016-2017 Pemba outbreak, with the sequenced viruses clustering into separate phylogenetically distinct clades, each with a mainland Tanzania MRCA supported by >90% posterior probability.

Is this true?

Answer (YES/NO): YES